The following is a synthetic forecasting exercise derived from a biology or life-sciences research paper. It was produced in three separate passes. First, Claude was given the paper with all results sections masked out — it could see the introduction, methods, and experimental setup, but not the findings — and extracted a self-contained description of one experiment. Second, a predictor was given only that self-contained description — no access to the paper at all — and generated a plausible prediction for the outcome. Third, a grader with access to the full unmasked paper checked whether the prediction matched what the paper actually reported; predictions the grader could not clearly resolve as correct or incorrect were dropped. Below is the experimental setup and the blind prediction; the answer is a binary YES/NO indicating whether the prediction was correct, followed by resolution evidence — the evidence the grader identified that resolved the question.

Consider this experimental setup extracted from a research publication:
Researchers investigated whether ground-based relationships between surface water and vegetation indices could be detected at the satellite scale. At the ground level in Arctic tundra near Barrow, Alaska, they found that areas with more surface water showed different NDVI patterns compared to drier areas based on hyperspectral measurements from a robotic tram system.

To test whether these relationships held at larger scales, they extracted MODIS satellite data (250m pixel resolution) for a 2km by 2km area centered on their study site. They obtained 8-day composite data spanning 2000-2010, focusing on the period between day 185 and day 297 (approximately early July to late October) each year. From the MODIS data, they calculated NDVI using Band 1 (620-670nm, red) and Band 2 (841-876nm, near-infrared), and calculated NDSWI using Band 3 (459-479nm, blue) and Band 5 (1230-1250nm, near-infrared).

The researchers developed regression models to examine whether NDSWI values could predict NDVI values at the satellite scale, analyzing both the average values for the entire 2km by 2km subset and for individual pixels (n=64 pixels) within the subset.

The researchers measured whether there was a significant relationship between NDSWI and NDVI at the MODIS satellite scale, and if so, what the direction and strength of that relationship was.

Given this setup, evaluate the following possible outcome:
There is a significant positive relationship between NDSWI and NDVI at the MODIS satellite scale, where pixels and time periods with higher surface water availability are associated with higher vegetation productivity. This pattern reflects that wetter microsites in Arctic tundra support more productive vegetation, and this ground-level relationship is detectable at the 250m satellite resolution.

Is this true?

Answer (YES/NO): NO